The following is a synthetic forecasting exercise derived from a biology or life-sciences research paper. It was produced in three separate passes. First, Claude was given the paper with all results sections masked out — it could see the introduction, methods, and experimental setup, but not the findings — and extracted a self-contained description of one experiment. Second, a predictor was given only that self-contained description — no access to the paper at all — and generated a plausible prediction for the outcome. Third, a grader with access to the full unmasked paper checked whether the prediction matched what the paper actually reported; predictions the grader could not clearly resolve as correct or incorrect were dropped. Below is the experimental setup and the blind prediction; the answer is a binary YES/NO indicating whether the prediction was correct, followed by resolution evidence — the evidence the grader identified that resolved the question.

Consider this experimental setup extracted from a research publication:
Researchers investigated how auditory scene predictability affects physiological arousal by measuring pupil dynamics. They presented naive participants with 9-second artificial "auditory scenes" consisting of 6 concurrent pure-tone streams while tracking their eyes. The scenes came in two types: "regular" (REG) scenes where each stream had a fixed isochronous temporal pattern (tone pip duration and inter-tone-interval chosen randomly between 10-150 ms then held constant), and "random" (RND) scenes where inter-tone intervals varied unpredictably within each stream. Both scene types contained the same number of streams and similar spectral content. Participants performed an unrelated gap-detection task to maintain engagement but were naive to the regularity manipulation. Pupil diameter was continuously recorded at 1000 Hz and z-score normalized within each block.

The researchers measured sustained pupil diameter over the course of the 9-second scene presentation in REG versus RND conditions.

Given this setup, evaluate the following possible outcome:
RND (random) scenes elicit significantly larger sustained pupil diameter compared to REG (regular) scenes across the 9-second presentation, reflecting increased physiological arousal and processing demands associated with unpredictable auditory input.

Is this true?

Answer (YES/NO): NO